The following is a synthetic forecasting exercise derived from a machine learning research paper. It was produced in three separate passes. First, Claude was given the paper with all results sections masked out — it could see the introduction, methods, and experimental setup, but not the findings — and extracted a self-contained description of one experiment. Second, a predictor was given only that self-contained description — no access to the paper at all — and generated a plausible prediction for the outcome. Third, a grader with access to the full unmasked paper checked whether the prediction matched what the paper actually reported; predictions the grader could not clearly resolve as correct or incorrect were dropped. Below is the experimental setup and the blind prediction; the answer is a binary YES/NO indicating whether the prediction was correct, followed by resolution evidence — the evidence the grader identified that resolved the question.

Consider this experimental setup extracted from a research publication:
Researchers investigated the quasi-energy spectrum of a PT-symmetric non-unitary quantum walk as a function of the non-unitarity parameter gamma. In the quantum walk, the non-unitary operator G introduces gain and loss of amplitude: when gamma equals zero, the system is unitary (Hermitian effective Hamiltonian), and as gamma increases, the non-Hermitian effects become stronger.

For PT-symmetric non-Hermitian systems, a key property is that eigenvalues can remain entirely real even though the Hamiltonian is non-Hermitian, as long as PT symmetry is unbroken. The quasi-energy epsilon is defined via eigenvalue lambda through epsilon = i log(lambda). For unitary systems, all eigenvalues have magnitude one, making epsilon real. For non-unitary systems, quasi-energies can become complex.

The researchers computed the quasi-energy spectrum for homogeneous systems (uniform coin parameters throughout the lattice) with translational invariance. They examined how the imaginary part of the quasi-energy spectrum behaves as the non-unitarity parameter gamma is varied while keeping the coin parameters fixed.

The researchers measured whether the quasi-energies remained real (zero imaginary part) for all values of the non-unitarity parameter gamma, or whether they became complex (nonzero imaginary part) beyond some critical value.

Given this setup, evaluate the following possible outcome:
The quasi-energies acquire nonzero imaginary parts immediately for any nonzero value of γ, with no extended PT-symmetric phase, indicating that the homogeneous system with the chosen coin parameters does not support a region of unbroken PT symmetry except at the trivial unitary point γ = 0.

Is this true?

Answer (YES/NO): NO